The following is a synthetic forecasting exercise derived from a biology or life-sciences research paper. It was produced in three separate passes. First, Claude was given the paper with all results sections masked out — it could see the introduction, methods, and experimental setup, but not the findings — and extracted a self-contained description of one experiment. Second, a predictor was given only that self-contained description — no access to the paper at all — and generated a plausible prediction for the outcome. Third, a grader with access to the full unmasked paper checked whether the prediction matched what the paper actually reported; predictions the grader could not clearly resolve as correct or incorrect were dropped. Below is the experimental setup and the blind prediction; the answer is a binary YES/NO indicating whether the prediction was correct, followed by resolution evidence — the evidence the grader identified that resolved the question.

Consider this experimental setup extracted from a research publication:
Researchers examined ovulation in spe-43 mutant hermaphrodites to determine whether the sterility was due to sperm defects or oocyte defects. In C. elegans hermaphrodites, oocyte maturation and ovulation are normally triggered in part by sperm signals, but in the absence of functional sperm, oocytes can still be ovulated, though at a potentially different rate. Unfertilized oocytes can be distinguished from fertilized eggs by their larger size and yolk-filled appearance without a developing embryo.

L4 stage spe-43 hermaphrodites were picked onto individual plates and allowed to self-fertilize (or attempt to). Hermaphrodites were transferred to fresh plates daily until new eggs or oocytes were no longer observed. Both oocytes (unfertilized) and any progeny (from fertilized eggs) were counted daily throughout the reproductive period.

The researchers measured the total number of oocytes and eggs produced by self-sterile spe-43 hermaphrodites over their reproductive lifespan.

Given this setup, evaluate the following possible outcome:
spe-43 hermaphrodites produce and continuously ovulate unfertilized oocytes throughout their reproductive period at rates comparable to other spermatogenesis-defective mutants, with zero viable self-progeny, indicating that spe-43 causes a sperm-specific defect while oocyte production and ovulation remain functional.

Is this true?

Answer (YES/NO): YES